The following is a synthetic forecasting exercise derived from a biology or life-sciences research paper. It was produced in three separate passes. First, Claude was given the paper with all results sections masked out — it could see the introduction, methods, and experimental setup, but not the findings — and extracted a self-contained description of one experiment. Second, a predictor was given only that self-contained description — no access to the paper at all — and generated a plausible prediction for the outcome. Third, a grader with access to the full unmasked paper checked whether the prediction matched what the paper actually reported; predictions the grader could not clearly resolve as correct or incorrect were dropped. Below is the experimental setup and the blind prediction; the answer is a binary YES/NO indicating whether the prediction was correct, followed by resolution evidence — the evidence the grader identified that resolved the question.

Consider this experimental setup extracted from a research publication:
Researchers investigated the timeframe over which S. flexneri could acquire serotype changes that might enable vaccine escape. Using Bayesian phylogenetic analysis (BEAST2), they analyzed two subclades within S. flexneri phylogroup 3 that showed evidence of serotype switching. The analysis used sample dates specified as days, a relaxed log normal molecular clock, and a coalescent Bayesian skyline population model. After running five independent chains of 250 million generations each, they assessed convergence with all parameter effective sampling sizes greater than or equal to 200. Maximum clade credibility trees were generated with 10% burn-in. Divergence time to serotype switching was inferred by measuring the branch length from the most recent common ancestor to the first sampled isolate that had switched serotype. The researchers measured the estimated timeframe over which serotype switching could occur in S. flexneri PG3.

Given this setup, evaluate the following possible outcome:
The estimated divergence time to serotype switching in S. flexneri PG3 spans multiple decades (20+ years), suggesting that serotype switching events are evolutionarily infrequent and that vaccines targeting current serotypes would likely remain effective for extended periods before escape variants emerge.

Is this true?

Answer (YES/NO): NO